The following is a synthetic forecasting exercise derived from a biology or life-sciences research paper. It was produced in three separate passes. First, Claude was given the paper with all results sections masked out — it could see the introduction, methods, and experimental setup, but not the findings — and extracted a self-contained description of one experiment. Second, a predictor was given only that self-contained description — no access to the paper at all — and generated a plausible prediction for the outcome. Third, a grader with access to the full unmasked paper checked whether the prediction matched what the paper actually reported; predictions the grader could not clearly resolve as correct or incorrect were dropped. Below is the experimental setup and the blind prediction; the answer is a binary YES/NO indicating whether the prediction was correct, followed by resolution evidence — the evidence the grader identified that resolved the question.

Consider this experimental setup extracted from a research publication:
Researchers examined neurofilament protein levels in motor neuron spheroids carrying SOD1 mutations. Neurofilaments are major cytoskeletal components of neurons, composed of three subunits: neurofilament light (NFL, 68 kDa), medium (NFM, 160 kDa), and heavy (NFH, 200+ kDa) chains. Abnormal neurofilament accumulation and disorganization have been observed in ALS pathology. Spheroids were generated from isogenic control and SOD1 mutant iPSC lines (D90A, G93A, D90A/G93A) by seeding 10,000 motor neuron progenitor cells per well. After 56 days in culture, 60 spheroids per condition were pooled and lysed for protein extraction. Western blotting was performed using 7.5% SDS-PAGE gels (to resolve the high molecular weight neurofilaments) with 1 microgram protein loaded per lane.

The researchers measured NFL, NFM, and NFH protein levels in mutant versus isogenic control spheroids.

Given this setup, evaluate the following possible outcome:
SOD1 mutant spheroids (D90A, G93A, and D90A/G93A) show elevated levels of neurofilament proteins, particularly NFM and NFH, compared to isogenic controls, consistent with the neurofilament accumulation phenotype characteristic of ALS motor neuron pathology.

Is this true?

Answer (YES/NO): NO